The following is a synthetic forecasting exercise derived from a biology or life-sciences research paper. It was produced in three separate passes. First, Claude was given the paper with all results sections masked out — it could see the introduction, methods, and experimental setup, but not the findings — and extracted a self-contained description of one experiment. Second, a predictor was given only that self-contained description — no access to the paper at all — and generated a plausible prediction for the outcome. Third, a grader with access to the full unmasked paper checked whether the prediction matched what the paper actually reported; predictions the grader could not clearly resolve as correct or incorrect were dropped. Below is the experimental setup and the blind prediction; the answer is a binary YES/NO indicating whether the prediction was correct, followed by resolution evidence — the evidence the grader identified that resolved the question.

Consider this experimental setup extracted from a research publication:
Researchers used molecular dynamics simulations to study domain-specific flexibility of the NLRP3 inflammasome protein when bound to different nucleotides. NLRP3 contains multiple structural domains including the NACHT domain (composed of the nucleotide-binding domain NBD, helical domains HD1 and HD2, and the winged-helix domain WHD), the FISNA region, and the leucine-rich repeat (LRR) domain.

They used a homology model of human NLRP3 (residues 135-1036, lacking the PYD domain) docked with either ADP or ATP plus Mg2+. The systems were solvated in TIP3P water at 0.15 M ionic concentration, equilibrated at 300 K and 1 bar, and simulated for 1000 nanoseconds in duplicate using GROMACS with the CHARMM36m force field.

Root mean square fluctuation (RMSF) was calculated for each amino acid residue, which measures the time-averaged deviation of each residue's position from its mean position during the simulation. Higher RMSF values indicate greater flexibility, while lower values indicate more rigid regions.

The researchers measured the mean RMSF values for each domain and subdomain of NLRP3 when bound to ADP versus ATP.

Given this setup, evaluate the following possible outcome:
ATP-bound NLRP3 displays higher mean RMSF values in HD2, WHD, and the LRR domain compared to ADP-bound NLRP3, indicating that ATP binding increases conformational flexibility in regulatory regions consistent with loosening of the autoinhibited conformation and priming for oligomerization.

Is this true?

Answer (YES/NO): YES